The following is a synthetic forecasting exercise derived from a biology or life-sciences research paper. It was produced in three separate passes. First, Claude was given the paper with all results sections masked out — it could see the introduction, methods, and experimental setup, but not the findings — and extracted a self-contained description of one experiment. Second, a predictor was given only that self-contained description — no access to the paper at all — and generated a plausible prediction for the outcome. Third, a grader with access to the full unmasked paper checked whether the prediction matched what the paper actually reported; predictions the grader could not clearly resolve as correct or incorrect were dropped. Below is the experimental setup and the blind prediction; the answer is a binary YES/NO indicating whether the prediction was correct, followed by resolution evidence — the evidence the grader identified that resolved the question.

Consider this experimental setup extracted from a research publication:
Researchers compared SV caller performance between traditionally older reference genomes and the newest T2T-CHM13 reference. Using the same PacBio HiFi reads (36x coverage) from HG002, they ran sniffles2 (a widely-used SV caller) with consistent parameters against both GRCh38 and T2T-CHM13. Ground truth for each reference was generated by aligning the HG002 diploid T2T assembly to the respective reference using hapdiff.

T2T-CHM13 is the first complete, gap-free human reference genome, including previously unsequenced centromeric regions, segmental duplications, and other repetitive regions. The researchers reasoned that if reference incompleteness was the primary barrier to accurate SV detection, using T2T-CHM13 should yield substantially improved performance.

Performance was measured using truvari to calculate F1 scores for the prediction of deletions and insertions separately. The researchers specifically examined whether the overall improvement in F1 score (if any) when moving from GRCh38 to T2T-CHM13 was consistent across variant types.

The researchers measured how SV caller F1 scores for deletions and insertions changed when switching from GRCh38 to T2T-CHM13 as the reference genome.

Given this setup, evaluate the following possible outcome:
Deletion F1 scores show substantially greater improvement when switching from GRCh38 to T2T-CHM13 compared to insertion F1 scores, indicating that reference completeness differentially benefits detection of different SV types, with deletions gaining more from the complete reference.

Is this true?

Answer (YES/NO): NO